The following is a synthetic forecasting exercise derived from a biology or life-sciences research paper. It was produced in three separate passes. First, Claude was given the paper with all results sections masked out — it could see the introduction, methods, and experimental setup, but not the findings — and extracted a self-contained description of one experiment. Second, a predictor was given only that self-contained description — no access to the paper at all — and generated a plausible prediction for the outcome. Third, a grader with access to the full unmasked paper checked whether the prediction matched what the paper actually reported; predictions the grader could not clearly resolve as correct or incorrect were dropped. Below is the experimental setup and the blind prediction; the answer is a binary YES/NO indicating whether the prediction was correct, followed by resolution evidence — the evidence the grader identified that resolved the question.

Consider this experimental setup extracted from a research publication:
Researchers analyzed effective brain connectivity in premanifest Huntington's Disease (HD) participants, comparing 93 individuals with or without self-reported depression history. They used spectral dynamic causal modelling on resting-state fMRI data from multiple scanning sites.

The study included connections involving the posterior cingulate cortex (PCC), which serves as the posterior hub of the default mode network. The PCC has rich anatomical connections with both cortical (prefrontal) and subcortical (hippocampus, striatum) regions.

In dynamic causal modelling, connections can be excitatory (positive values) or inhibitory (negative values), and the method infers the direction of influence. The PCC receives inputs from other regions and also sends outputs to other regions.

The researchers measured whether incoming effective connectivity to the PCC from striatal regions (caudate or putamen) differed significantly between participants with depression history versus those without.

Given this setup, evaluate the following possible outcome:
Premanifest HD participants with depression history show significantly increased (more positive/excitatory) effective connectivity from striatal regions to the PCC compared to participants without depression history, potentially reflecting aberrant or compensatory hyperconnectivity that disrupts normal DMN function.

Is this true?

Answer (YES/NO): NO